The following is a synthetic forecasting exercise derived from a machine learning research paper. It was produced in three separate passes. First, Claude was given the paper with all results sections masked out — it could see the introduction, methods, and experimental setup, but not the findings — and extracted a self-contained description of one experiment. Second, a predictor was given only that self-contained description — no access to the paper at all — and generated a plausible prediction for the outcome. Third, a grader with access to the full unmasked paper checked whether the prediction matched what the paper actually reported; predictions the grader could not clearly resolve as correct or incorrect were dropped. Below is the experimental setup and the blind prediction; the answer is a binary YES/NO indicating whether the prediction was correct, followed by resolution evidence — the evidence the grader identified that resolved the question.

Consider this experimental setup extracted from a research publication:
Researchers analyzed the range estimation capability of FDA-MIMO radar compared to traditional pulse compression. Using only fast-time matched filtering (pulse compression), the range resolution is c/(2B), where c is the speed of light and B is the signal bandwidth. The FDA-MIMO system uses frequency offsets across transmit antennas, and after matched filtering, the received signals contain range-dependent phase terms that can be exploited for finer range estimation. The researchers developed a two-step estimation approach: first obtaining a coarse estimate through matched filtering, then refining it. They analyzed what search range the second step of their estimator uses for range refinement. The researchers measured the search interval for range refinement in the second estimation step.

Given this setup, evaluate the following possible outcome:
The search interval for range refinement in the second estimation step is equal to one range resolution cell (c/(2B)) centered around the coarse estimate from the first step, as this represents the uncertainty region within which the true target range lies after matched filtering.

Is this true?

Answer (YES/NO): YES